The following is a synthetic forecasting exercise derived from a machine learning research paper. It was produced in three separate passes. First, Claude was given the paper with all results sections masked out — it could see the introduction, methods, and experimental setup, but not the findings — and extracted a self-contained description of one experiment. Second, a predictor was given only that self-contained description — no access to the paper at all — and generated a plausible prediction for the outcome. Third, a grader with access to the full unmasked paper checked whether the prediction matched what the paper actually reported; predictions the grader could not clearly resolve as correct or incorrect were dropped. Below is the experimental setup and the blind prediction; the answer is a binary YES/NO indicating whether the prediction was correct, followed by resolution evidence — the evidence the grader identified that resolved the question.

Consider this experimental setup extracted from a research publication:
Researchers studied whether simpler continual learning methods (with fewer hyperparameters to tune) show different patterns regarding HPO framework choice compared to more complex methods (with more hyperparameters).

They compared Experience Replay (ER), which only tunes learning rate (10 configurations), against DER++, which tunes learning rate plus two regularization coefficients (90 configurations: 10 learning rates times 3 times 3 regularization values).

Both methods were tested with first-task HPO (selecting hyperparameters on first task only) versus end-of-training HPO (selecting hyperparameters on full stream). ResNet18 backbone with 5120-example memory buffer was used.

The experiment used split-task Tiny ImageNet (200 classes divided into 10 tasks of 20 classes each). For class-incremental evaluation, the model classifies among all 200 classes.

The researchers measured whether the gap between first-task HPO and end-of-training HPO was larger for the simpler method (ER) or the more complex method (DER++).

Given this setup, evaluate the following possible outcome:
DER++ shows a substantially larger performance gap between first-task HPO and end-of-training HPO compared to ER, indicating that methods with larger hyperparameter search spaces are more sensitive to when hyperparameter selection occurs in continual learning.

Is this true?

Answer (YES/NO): YES